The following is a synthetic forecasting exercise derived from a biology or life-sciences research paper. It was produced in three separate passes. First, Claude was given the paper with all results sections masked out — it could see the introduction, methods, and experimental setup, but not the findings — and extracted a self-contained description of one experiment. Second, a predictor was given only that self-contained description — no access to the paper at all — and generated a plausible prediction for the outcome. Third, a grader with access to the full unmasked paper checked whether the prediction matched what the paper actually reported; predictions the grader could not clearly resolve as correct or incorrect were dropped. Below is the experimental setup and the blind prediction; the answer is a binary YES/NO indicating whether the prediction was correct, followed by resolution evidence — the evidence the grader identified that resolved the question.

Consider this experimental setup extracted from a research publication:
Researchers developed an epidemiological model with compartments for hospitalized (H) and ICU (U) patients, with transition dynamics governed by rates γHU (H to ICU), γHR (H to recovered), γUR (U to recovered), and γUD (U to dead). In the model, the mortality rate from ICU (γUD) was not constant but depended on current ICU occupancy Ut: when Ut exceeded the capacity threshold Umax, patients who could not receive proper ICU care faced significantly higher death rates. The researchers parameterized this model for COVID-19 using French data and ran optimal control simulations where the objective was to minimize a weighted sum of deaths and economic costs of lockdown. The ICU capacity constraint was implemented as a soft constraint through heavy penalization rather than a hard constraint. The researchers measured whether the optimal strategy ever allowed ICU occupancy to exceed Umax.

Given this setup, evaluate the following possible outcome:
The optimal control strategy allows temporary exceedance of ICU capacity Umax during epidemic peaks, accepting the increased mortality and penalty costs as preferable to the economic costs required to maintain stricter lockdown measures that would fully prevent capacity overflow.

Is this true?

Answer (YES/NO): NO